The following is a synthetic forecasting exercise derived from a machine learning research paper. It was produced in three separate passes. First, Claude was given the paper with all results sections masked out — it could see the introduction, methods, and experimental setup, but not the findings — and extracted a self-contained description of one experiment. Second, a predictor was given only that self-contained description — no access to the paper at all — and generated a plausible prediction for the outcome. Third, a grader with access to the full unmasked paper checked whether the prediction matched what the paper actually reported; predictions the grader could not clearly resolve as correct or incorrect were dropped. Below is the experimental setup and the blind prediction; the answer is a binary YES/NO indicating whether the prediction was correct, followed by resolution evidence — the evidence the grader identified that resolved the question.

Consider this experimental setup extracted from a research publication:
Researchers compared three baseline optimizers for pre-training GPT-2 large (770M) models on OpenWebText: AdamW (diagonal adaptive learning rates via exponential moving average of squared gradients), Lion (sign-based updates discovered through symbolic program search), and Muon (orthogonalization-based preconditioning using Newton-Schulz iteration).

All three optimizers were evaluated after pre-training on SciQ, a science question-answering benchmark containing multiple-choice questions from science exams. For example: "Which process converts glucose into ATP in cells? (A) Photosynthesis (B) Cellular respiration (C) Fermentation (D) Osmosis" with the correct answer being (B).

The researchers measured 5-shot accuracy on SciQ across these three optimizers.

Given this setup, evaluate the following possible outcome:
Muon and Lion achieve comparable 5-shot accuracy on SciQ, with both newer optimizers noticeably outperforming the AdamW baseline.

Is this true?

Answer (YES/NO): NO